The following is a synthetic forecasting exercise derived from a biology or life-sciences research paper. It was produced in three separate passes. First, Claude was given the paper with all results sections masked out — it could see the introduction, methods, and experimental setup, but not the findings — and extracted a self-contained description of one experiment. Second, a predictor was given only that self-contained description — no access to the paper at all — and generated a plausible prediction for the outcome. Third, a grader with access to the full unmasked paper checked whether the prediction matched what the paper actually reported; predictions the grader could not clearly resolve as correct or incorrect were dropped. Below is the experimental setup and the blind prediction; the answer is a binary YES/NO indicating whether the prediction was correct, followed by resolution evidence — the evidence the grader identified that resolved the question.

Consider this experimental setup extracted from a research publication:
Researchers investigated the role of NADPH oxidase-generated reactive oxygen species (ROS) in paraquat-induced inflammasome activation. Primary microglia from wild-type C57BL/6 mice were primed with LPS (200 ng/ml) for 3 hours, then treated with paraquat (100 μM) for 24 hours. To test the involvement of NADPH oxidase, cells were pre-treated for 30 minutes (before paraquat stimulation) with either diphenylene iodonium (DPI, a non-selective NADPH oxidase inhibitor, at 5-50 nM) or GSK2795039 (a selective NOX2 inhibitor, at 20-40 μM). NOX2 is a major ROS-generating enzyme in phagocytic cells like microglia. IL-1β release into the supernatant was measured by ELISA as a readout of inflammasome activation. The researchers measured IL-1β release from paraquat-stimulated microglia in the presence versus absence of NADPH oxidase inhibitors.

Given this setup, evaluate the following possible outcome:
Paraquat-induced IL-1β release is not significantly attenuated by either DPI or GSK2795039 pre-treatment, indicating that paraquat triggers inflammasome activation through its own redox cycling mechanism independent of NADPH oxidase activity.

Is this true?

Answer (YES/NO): NO